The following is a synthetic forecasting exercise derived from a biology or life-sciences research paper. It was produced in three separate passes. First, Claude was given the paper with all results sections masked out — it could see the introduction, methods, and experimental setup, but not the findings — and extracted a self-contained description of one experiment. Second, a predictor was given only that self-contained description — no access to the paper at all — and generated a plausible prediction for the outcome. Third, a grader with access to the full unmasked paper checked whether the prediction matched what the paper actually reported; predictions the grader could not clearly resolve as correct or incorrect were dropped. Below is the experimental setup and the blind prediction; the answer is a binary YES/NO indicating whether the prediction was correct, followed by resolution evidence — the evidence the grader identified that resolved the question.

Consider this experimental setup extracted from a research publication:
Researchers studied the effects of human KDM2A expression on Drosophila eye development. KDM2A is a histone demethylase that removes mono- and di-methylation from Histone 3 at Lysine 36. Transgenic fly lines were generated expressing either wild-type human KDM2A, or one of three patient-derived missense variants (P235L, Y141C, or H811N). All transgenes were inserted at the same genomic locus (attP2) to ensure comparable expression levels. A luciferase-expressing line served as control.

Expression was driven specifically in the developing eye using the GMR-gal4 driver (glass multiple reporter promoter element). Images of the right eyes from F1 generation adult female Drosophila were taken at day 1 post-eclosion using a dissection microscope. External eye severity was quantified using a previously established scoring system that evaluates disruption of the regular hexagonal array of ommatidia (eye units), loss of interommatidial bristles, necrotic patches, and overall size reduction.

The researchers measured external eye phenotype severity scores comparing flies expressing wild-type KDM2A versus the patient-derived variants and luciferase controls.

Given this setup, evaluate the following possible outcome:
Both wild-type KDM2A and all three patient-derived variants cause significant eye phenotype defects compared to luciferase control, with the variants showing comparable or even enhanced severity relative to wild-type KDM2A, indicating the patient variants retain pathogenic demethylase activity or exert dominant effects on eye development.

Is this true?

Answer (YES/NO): NO